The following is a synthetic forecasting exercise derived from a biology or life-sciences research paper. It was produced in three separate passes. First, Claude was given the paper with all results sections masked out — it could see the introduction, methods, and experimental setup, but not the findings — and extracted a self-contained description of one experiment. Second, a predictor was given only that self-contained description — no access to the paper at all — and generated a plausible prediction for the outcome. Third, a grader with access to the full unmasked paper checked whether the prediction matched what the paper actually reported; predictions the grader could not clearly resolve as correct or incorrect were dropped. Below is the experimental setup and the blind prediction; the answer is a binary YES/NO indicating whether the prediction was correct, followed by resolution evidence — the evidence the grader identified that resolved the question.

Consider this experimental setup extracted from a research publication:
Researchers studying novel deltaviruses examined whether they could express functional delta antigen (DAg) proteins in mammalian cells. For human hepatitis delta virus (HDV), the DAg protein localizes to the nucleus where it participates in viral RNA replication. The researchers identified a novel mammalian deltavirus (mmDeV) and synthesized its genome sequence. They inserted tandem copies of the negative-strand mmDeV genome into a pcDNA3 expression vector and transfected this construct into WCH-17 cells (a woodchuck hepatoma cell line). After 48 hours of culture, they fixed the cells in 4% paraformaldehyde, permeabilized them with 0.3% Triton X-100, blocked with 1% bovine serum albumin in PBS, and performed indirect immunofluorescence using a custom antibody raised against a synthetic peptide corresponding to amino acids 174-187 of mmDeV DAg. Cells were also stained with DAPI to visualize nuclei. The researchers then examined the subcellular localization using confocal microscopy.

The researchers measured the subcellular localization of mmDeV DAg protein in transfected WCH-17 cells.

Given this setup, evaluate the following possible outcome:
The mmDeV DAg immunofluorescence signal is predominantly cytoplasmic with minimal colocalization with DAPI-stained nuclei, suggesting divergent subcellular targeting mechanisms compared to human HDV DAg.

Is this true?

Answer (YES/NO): NO